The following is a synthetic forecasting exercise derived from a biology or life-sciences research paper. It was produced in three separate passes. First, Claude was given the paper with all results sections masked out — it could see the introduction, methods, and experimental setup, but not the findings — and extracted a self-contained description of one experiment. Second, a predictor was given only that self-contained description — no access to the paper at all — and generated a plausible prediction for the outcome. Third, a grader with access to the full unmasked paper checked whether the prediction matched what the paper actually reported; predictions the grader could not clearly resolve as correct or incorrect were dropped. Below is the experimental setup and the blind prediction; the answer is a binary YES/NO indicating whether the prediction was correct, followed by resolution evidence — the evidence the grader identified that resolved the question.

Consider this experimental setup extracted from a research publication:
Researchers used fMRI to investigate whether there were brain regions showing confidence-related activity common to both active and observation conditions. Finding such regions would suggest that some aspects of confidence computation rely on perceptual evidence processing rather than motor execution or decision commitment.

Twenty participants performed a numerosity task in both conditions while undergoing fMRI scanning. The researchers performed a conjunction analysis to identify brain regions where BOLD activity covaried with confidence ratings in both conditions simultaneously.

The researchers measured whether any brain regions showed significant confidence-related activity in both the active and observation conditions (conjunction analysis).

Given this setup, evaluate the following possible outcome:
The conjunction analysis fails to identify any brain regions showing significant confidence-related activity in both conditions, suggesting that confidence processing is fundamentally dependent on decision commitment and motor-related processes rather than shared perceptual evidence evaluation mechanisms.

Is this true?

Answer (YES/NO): NO